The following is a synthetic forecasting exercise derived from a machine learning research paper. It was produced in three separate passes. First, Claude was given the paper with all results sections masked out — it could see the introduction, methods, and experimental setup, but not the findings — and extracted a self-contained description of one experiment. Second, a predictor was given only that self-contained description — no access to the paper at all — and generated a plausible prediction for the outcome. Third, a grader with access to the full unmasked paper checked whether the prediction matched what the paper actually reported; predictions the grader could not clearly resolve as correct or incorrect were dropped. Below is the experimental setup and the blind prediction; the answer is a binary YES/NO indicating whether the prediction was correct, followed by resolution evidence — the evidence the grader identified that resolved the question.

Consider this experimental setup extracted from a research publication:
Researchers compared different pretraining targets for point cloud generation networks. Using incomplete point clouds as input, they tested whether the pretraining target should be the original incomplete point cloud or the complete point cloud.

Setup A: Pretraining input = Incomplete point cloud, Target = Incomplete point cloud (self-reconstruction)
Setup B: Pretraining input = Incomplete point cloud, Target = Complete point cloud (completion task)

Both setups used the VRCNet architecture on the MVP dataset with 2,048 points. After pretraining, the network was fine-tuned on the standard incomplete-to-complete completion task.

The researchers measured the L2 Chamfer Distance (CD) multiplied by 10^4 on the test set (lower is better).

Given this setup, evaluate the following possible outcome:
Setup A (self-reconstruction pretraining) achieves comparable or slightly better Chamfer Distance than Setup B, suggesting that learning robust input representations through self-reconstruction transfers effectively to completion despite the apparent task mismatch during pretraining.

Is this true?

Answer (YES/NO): YES